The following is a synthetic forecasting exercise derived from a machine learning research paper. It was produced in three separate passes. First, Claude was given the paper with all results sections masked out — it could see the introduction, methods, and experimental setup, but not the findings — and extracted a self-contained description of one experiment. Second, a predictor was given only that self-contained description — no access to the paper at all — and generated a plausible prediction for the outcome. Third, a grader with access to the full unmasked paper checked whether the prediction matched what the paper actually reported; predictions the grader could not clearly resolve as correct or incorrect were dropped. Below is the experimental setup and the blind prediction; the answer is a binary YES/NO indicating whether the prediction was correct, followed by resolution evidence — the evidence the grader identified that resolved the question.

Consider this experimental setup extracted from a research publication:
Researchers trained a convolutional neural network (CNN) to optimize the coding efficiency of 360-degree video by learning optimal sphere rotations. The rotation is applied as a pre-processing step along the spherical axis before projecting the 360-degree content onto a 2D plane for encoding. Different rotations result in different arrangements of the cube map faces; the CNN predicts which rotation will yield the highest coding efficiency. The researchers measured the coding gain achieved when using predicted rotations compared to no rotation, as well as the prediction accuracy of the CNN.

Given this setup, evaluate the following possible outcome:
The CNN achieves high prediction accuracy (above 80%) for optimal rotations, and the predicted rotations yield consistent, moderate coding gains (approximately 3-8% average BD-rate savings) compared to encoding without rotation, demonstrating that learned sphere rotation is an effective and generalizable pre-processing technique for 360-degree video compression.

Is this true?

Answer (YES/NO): NO